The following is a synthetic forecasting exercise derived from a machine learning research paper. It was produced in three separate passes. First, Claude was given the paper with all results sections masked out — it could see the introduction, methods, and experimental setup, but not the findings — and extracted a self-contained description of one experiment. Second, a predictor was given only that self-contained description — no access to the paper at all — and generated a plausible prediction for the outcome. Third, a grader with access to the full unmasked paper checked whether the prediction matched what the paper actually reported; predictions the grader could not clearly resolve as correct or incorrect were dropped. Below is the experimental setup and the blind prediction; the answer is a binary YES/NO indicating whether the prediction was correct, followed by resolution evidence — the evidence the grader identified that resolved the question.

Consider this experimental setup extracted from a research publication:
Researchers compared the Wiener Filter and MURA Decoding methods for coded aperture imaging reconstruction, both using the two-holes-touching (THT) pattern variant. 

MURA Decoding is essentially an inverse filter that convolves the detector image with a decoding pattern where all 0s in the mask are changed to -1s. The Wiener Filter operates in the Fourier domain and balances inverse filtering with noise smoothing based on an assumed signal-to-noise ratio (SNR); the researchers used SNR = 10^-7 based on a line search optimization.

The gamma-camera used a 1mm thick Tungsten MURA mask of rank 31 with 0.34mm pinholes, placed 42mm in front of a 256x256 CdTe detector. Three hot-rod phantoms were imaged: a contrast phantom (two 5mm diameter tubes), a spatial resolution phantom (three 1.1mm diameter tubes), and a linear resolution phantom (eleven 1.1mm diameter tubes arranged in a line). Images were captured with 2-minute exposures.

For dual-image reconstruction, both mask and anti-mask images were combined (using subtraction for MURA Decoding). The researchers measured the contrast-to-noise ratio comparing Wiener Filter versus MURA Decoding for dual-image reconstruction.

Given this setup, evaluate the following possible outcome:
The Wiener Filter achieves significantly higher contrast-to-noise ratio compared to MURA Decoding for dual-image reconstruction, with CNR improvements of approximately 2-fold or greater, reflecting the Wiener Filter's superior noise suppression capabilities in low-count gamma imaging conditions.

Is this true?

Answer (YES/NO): NO